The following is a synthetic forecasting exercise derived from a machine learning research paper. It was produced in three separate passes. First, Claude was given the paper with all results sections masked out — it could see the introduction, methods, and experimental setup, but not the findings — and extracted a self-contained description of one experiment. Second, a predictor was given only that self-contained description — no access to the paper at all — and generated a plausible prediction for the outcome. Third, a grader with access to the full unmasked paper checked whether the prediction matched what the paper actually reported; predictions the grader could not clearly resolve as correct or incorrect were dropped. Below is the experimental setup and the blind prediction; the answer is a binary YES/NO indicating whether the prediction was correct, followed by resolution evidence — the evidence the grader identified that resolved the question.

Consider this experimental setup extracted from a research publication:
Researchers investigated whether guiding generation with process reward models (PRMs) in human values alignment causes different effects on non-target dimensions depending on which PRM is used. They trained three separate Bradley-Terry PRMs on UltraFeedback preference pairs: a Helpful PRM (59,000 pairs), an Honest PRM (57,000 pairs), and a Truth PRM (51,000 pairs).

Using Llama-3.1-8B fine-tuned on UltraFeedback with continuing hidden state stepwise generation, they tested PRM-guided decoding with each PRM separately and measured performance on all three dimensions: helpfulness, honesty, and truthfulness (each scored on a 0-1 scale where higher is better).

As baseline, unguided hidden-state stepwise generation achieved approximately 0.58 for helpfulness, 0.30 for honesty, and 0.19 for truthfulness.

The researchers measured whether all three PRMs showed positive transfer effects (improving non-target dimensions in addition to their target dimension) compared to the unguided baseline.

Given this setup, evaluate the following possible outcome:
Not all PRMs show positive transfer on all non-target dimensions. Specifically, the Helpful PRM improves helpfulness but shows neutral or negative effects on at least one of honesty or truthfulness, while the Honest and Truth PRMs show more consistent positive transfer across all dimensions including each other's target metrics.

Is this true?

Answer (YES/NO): NO